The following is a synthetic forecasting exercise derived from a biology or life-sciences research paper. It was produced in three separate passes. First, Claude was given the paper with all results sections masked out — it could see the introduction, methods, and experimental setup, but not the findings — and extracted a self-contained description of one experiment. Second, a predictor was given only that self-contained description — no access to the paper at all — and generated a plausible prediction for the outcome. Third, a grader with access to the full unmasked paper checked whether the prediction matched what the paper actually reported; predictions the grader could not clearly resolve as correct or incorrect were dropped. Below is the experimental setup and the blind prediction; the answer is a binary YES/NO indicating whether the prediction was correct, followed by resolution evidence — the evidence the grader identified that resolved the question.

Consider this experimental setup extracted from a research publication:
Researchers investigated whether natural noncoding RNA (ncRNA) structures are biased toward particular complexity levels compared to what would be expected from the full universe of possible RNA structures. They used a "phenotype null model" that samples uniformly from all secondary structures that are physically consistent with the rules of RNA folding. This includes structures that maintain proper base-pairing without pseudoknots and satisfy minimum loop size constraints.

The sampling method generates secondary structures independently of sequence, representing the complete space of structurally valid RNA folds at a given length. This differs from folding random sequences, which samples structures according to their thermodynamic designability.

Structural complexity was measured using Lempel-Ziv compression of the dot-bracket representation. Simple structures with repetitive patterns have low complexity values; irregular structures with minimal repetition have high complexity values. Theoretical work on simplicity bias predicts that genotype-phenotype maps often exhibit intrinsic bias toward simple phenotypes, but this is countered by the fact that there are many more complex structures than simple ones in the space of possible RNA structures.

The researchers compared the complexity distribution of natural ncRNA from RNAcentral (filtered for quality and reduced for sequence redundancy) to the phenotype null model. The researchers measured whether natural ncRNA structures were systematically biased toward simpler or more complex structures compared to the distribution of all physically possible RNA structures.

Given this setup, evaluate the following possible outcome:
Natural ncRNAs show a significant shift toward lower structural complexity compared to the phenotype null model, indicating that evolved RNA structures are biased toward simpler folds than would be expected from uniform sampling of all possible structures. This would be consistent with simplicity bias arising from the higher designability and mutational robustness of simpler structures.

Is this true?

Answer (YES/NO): YES